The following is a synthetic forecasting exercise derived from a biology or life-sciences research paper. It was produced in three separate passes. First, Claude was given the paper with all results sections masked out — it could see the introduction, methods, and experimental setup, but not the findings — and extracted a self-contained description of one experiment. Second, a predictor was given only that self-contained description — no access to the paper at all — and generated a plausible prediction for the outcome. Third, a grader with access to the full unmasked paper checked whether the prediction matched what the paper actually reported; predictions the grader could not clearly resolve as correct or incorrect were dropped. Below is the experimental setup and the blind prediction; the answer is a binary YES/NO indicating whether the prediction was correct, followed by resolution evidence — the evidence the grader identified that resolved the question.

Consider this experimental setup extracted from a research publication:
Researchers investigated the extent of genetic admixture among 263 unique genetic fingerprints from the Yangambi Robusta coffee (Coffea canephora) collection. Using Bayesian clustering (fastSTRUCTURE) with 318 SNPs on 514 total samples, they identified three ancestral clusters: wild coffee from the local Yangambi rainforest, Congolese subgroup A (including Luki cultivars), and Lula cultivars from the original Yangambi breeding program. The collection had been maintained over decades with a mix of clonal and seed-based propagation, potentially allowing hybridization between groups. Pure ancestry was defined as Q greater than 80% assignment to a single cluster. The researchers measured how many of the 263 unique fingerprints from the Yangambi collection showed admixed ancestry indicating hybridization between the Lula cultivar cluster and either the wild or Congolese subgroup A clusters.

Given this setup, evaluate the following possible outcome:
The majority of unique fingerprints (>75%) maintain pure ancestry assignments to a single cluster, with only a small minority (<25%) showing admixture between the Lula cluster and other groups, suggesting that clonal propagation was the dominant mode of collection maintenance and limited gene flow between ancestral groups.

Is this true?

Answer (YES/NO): NO